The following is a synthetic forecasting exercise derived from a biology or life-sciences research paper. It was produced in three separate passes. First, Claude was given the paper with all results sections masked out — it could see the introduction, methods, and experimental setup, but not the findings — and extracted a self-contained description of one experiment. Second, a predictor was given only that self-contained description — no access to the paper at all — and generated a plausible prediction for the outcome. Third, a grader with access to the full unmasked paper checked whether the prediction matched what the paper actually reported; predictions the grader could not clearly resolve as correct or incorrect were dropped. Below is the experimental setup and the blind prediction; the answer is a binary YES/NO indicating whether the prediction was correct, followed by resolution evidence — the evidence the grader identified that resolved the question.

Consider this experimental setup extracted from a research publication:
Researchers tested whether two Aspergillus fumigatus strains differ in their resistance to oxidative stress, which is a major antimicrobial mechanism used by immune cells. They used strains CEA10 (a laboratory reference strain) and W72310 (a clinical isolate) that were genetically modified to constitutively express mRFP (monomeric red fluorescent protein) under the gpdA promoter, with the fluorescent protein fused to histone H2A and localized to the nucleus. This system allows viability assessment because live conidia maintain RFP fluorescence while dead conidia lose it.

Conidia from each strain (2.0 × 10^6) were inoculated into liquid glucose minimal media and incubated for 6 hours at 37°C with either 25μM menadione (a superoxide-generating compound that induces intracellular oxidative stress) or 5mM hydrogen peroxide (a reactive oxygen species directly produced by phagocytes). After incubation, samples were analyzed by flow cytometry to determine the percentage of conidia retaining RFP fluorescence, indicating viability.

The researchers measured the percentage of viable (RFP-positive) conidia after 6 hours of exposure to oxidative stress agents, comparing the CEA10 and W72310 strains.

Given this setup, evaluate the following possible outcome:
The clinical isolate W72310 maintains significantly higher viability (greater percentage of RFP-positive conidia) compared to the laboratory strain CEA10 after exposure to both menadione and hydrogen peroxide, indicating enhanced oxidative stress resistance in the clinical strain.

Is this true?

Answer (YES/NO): YES